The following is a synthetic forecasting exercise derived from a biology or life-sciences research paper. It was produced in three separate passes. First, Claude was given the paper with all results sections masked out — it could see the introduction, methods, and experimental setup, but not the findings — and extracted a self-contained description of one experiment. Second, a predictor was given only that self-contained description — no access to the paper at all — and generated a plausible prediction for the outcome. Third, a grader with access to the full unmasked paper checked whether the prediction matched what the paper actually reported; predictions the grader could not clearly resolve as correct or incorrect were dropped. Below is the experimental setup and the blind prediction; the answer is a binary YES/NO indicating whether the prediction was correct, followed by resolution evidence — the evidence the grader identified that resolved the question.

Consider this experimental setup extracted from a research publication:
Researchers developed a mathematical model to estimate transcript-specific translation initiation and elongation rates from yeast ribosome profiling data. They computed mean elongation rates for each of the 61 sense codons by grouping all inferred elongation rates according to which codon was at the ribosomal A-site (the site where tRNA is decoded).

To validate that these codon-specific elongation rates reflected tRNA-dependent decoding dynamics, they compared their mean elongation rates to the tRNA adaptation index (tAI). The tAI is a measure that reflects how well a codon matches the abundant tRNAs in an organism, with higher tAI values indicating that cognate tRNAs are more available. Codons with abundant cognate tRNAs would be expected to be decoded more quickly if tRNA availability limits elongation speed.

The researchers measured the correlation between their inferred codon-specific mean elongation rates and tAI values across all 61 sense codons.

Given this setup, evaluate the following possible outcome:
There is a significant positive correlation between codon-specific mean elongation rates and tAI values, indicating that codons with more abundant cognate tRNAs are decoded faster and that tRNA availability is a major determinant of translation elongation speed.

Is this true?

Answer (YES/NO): YES